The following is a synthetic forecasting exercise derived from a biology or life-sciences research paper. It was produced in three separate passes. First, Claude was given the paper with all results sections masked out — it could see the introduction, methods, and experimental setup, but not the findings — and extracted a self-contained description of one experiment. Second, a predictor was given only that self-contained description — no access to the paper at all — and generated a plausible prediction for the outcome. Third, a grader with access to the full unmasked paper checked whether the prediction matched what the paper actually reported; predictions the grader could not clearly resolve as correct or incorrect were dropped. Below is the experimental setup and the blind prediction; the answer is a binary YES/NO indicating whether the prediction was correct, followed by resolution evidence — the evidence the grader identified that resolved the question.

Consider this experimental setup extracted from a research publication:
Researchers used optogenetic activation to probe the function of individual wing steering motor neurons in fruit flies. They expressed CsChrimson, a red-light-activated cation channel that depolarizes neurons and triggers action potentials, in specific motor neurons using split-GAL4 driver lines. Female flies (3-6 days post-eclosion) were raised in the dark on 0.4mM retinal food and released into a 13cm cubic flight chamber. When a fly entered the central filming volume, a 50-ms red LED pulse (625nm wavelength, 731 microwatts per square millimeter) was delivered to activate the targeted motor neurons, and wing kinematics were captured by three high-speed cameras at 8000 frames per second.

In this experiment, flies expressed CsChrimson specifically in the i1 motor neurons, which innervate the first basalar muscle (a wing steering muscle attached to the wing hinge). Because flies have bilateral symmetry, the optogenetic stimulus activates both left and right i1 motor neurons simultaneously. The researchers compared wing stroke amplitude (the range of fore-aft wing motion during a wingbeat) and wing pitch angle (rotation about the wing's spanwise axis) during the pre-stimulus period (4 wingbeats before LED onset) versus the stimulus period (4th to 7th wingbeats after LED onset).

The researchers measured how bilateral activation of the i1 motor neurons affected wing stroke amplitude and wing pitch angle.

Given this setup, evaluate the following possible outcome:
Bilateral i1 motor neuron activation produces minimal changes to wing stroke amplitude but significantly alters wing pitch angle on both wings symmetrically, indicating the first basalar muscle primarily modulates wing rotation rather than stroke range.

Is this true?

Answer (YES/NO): NO